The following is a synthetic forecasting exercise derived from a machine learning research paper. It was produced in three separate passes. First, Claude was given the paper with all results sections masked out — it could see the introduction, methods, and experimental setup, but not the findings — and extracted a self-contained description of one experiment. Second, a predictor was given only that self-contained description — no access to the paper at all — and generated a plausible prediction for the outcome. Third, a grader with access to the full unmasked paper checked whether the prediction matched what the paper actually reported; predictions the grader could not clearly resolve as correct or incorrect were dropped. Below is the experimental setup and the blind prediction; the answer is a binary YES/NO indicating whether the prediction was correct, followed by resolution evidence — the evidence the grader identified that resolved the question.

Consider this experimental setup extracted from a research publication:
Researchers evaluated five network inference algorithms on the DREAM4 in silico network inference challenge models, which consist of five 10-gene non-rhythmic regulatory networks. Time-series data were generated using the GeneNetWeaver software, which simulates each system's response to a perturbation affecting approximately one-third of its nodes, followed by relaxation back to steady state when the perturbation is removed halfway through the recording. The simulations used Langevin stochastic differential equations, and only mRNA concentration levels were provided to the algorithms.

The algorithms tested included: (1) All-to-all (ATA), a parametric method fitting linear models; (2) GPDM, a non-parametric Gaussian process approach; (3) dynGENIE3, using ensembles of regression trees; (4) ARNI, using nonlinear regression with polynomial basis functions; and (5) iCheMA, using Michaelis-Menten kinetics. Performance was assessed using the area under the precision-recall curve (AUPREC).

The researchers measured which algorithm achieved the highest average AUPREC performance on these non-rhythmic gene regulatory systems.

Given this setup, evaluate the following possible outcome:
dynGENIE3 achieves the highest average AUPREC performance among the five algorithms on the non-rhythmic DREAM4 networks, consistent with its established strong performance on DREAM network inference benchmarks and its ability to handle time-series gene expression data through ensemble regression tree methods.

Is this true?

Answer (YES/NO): NO